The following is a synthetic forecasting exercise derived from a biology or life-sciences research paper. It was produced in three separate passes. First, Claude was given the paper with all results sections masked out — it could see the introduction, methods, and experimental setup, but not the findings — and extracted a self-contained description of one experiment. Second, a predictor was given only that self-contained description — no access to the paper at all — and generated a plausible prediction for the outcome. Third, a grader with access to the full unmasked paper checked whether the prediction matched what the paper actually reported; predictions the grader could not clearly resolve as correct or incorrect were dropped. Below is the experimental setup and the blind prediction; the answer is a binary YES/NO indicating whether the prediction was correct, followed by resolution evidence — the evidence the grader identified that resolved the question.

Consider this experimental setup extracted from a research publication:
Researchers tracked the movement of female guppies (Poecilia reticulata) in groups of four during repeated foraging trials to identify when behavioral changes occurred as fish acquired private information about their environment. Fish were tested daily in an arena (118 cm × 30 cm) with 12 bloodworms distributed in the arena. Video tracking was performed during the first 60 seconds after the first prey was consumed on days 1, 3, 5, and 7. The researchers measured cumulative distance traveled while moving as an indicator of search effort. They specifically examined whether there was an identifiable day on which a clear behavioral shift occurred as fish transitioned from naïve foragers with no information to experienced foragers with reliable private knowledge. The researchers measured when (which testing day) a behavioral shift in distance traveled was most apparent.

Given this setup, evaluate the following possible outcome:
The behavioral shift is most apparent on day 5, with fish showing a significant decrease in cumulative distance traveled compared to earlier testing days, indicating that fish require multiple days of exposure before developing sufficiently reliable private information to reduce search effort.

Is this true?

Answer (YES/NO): NO